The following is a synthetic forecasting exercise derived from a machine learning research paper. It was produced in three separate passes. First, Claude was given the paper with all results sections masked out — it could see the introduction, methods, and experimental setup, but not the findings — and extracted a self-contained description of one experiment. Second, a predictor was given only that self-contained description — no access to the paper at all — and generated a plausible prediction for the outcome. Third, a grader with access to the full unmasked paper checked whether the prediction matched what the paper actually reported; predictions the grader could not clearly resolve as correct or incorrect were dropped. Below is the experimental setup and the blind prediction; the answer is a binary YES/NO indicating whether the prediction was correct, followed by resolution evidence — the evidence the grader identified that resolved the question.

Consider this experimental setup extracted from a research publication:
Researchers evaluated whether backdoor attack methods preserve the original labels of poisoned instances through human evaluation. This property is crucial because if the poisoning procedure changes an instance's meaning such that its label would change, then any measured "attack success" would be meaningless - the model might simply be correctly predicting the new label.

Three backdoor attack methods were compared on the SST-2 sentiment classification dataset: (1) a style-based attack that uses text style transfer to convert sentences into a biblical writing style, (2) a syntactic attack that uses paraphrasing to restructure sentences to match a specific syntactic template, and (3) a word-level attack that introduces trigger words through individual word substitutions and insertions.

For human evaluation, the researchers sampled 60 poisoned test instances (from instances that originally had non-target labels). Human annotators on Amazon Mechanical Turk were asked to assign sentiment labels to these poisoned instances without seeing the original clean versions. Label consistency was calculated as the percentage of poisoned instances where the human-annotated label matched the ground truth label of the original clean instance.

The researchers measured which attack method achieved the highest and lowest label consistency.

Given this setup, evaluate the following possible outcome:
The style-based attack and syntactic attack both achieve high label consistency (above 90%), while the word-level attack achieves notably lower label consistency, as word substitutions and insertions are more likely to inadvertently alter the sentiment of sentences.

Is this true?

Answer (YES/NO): NO